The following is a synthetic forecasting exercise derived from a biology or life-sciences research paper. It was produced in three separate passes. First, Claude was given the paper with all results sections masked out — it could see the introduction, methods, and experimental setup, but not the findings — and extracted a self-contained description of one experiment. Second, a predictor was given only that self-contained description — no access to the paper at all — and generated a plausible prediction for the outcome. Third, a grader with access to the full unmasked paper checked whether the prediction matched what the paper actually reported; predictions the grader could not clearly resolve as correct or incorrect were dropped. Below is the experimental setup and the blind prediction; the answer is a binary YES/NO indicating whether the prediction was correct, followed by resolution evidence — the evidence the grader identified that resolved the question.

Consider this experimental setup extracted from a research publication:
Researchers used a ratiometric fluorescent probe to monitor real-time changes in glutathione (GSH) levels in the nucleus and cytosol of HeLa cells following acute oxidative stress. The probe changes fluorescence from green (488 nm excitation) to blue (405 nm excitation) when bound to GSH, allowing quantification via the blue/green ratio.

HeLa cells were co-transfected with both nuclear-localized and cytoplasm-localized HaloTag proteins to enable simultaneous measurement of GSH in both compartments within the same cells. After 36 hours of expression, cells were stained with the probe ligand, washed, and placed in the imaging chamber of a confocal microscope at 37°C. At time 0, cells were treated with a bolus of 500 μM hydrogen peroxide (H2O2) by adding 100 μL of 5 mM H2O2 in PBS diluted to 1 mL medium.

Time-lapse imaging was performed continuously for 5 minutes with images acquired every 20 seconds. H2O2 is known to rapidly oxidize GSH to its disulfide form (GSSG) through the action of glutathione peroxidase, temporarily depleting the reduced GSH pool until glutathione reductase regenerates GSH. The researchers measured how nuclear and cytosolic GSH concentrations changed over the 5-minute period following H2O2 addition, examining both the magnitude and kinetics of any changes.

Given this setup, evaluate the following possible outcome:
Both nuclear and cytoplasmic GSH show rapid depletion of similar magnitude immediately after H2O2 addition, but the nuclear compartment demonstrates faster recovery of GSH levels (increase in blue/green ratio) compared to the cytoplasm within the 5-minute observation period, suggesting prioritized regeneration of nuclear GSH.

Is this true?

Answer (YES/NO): NO